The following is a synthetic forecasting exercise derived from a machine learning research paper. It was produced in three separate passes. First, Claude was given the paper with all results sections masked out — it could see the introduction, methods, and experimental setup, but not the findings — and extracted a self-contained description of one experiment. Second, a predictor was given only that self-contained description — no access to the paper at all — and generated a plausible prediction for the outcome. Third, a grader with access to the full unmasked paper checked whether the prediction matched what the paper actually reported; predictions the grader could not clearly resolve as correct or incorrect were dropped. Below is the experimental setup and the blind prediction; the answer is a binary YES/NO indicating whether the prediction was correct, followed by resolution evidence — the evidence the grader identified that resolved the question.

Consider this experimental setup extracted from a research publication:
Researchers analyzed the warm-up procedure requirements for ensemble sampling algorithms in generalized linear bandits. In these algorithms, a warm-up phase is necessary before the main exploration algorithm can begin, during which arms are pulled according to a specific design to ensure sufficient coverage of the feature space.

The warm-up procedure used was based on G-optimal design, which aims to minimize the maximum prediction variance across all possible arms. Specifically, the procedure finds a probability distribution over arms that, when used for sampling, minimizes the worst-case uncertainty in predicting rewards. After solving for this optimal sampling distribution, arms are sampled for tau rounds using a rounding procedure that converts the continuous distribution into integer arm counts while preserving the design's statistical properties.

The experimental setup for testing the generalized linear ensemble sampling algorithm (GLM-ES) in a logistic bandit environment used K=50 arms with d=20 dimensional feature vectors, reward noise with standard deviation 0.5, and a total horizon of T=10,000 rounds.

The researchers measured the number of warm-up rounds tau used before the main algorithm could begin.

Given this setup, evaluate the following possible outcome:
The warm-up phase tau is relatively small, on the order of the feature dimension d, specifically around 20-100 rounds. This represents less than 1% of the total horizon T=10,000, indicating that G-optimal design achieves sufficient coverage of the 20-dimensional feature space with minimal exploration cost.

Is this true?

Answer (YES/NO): NO